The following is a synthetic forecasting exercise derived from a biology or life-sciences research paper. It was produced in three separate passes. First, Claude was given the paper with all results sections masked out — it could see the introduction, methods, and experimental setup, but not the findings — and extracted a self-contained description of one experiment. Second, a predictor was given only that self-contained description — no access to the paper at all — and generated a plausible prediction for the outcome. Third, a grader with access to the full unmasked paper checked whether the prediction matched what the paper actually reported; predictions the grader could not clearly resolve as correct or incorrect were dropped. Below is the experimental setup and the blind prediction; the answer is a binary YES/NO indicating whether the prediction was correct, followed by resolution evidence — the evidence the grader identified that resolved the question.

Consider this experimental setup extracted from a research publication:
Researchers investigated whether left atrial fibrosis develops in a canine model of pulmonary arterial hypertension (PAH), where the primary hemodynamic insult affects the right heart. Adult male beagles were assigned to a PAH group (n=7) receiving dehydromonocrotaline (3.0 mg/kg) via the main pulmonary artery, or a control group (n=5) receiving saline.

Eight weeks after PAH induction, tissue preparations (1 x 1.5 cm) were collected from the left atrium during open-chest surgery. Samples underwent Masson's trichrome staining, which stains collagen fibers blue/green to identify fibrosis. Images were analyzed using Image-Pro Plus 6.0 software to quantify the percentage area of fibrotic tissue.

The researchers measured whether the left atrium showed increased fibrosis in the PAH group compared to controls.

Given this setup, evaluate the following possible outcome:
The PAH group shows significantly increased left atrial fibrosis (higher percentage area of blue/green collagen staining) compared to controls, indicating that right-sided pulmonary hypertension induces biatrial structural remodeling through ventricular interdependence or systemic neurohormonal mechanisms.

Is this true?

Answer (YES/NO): YES